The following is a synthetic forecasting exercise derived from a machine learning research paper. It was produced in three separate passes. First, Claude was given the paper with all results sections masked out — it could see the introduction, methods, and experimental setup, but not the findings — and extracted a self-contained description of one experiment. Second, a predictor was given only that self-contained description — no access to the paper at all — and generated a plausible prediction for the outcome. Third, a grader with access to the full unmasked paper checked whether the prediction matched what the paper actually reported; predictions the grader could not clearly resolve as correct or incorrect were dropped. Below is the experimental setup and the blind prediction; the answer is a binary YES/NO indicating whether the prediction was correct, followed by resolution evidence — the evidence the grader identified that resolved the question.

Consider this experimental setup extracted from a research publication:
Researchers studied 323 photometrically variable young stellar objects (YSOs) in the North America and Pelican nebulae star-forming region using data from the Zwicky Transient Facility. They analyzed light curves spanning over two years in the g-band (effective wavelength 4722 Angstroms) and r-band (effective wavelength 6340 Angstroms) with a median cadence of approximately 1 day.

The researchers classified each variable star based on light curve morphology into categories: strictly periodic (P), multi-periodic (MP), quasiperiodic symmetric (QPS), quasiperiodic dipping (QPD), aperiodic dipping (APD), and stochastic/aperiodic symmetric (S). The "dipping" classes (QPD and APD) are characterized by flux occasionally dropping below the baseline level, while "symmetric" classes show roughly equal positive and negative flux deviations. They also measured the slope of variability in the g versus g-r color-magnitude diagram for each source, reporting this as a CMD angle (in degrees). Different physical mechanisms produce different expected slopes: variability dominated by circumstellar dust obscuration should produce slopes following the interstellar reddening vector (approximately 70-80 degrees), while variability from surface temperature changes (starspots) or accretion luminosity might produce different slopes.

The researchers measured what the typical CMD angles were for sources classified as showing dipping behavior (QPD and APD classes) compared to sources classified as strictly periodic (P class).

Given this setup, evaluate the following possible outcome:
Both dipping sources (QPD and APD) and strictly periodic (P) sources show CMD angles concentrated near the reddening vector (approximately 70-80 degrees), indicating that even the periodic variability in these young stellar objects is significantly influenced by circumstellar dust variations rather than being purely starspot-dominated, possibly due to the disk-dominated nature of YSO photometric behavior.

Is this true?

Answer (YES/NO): NO